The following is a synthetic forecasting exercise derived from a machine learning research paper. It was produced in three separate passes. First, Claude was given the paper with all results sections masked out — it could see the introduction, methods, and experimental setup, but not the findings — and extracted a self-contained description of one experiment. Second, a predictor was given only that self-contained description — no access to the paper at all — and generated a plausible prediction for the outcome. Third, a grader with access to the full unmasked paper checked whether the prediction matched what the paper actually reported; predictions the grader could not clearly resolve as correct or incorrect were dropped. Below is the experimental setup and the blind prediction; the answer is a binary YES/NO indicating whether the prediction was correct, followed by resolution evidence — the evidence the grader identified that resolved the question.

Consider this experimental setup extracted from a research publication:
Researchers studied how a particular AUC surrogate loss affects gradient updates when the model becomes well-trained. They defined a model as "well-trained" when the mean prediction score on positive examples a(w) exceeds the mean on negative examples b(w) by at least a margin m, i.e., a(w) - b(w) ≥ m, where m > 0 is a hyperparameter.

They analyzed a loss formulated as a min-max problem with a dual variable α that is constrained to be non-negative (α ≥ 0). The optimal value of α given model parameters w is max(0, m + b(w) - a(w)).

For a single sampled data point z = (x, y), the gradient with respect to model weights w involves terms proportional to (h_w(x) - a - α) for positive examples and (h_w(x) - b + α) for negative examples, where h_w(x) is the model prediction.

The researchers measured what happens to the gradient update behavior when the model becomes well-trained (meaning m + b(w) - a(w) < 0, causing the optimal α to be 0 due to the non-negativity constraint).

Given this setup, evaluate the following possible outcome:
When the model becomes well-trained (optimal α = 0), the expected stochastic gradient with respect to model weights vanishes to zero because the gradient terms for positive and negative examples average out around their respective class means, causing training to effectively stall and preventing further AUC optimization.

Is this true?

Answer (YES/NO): NO